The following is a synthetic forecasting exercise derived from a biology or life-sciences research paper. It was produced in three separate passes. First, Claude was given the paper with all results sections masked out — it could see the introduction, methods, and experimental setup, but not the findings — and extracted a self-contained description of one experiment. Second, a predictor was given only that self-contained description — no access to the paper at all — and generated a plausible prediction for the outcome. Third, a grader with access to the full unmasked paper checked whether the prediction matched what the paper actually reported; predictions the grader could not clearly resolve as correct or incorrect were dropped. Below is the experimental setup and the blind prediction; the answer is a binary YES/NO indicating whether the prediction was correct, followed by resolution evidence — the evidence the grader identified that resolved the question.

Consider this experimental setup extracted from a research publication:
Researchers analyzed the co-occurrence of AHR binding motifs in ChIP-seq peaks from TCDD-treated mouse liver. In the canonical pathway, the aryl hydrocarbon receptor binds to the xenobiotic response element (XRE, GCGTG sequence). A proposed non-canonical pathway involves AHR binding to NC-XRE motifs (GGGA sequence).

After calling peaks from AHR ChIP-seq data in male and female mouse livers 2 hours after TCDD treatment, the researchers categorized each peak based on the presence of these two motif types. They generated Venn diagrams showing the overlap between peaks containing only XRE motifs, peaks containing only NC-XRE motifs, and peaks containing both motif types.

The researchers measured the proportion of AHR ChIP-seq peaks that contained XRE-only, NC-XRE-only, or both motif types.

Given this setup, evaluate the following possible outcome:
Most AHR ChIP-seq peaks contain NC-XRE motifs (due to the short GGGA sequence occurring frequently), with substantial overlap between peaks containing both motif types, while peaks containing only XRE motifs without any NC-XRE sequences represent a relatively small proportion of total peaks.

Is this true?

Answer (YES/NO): YES